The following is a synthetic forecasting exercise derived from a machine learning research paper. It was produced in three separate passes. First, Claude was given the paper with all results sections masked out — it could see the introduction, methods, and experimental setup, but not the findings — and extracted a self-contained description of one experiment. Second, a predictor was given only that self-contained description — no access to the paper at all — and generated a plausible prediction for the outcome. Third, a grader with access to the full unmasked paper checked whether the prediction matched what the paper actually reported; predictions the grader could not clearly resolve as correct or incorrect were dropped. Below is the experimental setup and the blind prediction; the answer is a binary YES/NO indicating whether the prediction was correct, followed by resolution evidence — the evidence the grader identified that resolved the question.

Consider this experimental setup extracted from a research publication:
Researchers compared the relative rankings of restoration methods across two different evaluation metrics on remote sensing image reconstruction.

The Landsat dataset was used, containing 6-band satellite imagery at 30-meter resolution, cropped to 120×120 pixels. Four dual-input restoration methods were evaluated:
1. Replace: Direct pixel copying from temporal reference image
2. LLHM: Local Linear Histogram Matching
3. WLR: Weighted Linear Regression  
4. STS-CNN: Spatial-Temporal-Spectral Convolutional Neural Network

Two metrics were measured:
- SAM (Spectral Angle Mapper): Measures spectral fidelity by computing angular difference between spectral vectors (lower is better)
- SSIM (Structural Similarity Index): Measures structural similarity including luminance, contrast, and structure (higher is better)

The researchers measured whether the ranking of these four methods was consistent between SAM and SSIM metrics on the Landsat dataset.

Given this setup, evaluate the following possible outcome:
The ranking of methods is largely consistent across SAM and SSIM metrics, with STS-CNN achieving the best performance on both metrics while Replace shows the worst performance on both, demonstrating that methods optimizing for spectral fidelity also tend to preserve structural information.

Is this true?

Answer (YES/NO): YES